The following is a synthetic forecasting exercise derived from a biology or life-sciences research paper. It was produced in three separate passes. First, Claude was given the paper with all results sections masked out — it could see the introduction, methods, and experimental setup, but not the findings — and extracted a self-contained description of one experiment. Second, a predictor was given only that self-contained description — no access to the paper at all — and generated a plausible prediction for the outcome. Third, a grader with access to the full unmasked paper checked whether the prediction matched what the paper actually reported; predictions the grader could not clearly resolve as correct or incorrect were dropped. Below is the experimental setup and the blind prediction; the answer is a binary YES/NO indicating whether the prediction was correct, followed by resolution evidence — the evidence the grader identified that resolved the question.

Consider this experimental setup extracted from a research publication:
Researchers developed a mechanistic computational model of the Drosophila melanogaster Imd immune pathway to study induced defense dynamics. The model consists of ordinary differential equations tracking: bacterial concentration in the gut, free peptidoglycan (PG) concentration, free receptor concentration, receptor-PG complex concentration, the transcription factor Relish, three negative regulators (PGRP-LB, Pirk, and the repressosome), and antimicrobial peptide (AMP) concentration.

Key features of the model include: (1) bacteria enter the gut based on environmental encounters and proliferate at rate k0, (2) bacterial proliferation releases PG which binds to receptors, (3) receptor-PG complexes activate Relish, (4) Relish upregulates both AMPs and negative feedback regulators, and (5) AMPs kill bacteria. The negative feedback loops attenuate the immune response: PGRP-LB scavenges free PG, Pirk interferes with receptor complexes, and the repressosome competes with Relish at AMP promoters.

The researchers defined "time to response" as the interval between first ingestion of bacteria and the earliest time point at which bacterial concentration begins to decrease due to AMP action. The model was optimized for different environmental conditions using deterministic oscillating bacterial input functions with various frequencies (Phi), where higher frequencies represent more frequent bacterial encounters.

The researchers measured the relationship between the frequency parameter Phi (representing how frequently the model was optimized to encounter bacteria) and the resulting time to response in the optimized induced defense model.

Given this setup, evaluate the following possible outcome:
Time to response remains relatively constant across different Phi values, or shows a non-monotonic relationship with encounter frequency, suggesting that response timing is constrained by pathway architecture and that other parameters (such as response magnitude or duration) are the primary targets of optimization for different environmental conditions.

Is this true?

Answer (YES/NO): NO